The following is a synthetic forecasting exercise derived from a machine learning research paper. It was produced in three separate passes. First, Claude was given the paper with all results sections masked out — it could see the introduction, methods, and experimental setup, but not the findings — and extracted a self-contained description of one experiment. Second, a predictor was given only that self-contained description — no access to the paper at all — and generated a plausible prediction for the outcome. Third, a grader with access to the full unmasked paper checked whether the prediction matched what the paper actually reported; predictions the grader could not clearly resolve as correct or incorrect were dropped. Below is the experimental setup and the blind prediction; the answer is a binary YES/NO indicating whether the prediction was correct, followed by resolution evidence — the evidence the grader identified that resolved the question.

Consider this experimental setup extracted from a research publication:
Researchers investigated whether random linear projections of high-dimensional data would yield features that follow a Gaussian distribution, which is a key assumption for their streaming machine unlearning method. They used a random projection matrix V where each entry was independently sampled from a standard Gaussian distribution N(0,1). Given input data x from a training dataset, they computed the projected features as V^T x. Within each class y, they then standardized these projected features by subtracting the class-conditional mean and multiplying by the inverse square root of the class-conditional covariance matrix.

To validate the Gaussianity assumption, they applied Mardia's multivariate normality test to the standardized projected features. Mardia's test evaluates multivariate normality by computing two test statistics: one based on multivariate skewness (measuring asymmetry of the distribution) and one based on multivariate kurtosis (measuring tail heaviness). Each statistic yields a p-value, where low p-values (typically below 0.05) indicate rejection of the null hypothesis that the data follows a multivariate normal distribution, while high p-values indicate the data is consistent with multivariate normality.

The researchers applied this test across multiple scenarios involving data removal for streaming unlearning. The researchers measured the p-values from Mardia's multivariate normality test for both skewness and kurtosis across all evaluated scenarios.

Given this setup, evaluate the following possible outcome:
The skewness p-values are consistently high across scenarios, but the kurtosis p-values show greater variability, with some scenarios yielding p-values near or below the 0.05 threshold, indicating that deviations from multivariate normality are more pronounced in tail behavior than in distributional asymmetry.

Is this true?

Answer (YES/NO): NO